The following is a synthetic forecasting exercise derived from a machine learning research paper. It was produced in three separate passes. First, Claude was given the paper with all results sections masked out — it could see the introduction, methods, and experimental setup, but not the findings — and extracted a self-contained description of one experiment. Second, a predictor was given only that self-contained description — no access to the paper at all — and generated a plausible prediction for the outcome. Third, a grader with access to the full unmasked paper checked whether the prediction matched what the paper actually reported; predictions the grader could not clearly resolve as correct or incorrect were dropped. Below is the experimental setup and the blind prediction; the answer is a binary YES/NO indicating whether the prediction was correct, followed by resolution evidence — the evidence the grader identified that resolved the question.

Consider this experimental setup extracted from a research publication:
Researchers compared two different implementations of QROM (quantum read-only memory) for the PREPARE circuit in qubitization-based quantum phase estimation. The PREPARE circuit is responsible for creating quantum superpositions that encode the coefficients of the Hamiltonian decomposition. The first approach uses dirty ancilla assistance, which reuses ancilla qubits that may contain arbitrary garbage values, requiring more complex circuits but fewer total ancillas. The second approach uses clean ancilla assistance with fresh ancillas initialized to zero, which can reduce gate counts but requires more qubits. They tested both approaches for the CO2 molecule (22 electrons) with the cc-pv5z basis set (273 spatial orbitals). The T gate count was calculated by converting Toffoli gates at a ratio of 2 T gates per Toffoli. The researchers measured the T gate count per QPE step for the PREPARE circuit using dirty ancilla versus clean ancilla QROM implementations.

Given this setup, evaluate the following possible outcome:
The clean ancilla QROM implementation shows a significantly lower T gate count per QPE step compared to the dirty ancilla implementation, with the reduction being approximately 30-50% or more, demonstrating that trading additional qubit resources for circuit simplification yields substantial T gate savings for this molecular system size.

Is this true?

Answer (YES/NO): YES